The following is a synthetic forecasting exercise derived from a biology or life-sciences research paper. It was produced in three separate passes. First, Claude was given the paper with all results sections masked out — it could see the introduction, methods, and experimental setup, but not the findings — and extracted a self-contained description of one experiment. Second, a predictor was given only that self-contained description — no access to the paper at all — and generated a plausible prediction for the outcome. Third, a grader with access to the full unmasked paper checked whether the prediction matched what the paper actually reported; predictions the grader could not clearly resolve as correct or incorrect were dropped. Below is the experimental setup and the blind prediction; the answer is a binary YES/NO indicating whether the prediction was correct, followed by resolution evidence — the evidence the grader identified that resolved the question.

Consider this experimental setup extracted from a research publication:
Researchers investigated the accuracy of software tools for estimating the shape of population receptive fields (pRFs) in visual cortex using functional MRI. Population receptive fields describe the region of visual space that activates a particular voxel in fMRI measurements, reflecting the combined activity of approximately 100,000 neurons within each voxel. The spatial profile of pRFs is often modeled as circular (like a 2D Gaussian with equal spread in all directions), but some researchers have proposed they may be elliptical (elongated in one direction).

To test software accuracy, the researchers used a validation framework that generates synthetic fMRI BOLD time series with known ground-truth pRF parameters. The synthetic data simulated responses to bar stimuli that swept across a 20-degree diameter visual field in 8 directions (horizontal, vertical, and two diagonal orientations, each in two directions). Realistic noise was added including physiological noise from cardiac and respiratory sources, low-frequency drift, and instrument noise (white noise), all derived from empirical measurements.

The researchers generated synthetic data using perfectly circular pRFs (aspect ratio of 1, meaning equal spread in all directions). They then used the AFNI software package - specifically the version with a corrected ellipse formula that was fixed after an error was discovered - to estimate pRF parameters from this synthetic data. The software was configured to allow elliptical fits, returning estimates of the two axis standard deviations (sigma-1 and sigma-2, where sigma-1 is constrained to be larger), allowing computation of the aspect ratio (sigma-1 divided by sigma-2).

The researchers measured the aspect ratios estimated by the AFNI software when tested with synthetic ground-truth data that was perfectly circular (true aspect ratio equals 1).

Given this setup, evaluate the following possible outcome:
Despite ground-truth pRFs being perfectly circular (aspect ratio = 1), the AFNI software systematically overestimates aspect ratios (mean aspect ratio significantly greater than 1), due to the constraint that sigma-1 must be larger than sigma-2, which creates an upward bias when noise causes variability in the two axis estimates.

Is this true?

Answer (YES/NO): NO